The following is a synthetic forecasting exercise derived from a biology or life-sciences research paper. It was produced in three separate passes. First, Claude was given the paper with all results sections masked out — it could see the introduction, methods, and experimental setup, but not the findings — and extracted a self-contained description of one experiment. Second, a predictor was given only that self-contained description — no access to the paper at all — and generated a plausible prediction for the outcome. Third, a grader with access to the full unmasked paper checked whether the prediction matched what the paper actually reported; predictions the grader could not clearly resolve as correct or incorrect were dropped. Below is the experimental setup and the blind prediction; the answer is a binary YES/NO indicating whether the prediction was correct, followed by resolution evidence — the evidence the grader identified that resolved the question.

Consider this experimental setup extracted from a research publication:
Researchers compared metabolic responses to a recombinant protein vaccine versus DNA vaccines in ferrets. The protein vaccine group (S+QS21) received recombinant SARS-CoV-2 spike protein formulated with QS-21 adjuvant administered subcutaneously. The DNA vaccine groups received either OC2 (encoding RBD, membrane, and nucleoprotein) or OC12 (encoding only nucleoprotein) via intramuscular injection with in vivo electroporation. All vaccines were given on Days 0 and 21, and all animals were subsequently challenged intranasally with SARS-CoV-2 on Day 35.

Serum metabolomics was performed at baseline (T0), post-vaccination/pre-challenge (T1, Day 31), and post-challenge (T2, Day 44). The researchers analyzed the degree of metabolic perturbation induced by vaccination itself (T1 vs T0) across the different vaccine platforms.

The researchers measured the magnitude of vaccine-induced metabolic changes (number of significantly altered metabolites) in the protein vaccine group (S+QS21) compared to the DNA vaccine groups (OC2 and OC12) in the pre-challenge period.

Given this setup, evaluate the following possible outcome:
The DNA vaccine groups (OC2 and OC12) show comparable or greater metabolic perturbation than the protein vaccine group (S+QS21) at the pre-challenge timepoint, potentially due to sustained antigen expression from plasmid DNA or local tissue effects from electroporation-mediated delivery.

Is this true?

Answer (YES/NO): NO